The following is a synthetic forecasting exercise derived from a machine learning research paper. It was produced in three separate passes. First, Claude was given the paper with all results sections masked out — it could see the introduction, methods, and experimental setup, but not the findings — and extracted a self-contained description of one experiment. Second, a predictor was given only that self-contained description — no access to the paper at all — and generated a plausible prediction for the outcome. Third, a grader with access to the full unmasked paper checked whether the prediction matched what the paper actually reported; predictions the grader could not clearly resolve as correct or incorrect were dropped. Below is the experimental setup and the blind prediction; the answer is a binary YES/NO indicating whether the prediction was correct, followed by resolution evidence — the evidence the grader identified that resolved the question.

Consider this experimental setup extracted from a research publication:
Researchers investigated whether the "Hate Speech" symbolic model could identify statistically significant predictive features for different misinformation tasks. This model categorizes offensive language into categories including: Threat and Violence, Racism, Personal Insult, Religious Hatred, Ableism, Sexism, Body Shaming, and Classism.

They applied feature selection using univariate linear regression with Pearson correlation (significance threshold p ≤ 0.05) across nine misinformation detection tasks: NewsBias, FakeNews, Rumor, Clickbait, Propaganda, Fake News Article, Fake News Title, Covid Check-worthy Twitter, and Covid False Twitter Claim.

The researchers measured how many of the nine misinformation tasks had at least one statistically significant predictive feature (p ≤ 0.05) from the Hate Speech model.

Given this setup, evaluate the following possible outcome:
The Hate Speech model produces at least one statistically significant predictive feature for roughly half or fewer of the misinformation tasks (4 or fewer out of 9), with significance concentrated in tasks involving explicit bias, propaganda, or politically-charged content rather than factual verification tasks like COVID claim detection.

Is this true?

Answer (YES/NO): NO